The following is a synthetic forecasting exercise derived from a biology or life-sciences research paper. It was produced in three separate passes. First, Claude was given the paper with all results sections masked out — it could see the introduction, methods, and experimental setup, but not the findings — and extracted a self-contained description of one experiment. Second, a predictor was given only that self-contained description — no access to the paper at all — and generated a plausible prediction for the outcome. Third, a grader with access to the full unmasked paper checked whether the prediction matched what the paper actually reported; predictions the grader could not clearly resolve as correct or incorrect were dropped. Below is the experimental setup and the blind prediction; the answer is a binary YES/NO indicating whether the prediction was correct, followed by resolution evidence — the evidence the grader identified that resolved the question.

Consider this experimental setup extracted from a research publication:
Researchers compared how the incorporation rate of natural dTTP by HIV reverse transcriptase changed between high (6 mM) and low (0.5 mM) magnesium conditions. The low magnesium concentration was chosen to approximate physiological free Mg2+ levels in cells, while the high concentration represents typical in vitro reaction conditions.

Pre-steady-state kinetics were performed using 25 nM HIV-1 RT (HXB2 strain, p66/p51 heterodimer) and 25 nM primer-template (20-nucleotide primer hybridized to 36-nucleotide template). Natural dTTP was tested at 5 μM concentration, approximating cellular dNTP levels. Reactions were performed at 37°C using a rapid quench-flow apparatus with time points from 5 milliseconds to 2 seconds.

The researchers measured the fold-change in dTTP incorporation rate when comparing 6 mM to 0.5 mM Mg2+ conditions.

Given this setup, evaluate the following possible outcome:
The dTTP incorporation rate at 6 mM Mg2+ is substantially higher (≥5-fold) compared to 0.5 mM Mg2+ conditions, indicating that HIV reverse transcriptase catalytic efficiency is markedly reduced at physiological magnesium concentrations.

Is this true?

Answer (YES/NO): NO